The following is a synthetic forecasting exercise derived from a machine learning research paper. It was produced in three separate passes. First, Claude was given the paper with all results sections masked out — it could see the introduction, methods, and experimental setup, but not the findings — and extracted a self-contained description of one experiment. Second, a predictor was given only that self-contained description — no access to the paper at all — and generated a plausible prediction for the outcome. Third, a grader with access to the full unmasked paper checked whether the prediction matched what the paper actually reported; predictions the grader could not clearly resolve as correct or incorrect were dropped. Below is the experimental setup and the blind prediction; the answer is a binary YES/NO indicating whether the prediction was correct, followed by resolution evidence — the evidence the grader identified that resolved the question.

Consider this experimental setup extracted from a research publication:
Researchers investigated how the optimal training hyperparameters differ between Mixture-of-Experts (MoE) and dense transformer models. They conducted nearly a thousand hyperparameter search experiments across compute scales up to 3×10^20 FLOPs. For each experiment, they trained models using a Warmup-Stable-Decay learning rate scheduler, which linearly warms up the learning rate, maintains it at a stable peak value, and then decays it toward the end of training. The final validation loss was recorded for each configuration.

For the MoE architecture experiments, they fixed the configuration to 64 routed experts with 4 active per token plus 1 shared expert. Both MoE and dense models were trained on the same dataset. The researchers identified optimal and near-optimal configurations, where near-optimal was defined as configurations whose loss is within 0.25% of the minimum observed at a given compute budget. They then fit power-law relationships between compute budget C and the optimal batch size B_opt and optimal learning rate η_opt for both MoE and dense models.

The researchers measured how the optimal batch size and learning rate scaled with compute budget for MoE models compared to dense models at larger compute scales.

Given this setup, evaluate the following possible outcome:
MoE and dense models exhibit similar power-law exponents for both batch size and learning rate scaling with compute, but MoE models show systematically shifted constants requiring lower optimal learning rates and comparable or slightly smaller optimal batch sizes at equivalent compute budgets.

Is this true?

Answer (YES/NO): NO